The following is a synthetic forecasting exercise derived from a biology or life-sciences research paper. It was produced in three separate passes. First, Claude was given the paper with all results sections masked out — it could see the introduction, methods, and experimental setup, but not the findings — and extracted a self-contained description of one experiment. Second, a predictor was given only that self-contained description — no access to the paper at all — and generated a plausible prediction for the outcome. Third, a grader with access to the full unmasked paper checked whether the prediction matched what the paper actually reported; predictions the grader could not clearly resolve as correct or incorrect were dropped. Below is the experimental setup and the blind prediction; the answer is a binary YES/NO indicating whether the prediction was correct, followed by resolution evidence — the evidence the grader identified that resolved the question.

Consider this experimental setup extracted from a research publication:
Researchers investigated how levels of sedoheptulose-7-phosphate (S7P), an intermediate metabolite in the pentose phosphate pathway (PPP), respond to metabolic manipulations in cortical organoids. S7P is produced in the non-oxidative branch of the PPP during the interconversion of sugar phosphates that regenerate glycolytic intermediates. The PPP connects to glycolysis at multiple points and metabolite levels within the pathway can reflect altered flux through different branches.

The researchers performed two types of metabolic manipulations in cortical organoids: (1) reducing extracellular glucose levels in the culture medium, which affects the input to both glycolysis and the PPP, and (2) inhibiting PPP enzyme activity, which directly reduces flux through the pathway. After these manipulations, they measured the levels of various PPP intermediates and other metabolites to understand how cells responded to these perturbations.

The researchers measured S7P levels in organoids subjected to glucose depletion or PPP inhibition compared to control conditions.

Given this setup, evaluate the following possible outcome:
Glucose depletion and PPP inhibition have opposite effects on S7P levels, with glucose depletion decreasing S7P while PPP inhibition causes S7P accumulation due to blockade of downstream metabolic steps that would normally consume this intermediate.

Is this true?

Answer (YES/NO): NO